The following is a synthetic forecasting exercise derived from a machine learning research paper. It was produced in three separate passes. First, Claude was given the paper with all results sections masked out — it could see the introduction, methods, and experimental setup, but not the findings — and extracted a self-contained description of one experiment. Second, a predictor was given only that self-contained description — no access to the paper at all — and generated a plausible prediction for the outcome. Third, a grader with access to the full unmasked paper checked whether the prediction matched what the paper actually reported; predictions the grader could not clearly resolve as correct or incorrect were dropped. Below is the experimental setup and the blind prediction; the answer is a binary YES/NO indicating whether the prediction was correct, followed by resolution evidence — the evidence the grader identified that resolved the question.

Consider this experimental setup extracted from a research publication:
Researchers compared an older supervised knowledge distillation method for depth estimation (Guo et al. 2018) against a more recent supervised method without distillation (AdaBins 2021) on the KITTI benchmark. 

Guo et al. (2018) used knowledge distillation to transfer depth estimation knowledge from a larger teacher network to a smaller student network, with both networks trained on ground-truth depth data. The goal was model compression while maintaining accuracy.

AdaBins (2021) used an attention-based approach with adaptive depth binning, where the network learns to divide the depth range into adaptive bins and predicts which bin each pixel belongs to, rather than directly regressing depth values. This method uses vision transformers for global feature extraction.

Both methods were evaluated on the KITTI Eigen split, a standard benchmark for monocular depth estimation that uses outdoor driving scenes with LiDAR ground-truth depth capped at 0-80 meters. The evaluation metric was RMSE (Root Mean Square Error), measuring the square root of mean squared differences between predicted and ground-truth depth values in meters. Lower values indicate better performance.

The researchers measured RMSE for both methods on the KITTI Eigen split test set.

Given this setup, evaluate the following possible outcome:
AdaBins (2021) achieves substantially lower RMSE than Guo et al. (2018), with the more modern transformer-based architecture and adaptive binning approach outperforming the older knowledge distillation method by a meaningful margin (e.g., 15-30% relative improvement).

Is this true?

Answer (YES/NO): YES